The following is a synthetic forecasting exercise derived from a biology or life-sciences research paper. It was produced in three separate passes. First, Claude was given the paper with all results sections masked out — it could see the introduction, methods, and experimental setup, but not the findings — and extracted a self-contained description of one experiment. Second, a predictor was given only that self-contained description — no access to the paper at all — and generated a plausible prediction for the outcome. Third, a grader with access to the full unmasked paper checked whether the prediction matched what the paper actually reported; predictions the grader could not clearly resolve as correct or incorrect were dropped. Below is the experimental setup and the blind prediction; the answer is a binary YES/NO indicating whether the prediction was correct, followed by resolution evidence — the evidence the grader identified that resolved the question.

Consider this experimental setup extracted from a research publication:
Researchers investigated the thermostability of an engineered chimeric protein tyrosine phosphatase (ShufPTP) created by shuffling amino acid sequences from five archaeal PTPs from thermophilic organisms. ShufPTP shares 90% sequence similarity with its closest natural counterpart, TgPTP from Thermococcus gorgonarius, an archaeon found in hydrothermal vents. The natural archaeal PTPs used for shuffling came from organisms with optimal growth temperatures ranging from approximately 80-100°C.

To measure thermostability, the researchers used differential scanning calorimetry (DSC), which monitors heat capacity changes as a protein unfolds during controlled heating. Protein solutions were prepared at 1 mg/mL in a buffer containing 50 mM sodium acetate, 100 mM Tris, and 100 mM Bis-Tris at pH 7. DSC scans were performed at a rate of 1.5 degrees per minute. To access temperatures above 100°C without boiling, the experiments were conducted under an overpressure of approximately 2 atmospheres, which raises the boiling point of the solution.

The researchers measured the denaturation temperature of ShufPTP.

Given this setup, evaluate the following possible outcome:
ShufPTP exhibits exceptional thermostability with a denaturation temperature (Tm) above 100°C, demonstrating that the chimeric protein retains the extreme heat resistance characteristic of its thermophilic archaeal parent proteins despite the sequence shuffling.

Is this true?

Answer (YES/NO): YES